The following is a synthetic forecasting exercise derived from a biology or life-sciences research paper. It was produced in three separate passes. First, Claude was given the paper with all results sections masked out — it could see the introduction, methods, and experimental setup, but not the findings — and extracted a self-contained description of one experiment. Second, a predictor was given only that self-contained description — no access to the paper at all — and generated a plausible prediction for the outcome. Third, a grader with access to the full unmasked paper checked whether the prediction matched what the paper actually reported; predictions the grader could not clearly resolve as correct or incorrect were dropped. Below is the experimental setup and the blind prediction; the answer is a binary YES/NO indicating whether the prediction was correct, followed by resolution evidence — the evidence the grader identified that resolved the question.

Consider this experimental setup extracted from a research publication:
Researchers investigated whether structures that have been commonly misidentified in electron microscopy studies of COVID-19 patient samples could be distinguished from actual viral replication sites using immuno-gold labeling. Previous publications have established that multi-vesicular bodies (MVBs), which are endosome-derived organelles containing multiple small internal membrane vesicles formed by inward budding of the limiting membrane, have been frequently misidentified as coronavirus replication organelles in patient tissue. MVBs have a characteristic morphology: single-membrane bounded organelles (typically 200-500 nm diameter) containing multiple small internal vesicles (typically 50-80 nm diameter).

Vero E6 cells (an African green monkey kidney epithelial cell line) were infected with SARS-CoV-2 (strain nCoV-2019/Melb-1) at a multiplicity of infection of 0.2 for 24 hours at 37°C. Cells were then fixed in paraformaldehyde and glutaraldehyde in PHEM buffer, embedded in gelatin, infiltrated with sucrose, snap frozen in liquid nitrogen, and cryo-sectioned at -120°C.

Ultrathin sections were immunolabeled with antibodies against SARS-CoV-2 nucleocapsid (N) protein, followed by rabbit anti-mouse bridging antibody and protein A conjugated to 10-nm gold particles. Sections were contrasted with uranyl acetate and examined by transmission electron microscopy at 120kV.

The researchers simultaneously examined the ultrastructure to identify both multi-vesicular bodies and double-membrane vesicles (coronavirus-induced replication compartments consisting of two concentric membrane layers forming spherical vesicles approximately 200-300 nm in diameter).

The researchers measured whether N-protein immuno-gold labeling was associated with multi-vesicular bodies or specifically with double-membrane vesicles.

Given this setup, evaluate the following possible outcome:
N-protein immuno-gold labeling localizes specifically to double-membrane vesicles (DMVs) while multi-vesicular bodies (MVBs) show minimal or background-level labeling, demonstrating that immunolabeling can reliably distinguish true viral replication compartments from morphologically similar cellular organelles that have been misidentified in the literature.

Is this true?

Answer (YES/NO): NO